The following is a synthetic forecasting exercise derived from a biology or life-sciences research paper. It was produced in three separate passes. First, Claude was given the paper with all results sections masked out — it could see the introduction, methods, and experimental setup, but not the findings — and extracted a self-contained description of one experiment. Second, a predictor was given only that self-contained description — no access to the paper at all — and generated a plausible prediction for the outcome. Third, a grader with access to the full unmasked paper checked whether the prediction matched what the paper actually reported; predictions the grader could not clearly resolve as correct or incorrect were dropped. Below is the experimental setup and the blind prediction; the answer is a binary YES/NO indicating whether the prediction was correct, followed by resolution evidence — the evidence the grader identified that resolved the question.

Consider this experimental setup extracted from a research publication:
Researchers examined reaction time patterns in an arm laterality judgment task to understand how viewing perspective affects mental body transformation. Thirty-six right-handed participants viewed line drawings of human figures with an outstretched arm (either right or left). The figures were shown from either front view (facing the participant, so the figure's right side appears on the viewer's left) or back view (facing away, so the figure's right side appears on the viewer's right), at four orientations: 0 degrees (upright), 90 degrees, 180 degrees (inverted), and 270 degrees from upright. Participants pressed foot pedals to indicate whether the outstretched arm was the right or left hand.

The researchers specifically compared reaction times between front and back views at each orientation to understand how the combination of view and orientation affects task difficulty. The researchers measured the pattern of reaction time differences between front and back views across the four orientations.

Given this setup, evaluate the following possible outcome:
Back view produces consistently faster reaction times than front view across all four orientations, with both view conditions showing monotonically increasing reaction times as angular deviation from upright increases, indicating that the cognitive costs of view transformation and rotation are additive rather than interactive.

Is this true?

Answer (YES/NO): NO